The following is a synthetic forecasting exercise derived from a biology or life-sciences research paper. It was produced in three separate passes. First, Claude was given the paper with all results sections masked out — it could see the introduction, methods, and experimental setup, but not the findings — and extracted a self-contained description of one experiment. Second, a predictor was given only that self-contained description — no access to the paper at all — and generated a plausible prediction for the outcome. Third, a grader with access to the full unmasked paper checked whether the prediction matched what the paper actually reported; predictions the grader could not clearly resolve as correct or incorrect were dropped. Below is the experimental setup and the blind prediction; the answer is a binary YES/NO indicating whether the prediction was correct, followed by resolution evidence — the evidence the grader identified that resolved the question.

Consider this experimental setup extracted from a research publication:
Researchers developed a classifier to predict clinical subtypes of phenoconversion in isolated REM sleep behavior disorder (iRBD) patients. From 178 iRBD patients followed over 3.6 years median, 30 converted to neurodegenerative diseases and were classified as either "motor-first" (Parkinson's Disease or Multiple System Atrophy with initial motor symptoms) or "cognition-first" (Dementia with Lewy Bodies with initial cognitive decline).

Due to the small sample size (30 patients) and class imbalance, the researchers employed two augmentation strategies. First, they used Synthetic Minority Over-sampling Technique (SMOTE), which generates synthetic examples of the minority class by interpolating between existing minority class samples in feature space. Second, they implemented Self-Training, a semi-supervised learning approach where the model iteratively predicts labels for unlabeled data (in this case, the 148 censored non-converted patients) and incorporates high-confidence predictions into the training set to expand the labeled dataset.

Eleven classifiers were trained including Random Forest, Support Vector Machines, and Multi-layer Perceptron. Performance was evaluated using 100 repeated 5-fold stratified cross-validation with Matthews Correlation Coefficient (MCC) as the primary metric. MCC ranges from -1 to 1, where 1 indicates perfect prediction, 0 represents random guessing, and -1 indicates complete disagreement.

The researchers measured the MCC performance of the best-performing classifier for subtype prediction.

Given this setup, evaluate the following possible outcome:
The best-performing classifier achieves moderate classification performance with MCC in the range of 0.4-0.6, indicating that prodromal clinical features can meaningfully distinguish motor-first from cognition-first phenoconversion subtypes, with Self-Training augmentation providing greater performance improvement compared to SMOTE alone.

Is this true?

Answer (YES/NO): NO